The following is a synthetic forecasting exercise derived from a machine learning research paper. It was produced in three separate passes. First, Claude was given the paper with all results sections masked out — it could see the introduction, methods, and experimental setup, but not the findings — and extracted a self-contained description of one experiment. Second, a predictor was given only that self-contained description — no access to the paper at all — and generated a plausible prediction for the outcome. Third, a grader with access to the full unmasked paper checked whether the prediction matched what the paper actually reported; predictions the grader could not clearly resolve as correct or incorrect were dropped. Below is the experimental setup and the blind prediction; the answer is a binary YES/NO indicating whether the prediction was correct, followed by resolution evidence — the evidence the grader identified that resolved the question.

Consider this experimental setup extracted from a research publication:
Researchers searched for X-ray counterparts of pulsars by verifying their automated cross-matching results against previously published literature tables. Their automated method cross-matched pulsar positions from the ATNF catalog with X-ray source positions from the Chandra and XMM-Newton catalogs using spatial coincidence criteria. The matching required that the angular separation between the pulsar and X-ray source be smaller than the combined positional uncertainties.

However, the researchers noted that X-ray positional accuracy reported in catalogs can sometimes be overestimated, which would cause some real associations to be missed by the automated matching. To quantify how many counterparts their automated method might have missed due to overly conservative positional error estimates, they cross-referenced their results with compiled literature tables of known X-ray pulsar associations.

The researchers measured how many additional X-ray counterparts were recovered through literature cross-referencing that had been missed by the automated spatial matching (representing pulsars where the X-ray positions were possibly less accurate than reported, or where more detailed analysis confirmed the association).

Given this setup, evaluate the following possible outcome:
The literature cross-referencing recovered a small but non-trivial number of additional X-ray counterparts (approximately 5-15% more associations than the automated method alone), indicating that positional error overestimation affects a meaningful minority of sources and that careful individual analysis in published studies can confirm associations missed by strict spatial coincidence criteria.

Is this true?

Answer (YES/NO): YES